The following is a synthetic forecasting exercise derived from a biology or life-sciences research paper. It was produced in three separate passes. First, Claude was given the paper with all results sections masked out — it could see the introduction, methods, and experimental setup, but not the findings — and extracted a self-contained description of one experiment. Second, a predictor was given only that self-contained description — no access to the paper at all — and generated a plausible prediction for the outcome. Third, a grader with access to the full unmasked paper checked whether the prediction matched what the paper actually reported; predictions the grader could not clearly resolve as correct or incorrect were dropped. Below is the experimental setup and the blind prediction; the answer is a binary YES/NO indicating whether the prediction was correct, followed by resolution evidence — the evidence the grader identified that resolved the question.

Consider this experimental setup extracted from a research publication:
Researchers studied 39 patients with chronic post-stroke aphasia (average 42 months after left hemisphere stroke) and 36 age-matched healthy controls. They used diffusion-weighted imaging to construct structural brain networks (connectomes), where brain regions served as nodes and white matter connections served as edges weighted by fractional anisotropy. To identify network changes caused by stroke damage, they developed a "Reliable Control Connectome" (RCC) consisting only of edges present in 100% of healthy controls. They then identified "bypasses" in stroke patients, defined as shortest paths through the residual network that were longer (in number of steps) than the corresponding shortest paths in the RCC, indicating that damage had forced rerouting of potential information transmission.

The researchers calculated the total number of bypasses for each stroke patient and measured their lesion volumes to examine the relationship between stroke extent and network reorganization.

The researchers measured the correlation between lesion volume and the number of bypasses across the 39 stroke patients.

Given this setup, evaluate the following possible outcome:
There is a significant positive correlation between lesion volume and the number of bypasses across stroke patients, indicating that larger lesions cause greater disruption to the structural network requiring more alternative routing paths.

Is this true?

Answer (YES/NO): YES